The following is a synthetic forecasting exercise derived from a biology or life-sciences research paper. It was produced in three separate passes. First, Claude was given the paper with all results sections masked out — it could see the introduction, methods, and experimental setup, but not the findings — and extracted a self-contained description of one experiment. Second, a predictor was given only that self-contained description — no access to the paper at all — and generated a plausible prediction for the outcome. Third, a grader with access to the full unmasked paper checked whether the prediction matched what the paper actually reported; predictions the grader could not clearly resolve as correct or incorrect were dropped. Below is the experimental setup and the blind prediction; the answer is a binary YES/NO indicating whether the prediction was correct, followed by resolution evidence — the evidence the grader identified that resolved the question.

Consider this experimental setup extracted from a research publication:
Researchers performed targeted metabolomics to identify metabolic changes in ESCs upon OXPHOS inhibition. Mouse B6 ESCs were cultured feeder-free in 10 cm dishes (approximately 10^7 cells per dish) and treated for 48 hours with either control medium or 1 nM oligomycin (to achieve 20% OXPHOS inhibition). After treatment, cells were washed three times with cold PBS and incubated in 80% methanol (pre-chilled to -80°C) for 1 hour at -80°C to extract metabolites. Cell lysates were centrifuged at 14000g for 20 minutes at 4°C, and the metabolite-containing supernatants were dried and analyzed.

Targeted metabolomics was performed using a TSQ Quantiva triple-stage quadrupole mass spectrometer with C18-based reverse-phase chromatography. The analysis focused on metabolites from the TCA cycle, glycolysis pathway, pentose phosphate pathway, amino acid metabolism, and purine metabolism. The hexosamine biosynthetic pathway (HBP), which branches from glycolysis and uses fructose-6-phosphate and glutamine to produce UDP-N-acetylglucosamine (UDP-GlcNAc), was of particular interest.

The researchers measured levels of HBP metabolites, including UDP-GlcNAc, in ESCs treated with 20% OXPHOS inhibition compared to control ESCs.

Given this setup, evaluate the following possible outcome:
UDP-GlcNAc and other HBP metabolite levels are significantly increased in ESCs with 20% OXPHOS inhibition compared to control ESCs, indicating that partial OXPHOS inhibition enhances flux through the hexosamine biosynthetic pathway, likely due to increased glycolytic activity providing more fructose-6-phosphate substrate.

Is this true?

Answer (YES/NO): NO